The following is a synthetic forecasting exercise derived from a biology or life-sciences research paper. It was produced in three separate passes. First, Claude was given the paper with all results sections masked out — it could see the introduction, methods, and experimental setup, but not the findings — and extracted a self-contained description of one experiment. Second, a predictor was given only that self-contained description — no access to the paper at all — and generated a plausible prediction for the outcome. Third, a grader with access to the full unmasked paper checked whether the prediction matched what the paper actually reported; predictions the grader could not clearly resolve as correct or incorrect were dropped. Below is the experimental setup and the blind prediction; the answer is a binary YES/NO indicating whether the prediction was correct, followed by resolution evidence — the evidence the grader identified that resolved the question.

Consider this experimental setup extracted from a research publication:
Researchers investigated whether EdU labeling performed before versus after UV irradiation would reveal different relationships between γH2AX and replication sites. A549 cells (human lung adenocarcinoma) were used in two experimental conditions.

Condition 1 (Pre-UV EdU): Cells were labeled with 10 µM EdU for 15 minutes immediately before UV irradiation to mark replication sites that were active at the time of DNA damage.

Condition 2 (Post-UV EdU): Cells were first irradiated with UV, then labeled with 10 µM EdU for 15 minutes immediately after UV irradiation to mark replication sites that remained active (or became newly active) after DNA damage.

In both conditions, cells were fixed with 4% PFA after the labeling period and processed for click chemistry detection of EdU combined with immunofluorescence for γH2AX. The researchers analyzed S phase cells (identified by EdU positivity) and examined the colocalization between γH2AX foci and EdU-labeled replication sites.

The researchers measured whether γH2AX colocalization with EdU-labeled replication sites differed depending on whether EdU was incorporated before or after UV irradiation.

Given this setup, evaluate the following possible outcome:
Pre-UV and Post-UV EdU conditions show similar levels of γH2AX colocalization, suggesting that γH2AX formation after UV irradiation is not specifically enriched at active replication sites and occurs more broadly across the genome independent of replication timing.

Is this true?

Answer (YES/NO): NO